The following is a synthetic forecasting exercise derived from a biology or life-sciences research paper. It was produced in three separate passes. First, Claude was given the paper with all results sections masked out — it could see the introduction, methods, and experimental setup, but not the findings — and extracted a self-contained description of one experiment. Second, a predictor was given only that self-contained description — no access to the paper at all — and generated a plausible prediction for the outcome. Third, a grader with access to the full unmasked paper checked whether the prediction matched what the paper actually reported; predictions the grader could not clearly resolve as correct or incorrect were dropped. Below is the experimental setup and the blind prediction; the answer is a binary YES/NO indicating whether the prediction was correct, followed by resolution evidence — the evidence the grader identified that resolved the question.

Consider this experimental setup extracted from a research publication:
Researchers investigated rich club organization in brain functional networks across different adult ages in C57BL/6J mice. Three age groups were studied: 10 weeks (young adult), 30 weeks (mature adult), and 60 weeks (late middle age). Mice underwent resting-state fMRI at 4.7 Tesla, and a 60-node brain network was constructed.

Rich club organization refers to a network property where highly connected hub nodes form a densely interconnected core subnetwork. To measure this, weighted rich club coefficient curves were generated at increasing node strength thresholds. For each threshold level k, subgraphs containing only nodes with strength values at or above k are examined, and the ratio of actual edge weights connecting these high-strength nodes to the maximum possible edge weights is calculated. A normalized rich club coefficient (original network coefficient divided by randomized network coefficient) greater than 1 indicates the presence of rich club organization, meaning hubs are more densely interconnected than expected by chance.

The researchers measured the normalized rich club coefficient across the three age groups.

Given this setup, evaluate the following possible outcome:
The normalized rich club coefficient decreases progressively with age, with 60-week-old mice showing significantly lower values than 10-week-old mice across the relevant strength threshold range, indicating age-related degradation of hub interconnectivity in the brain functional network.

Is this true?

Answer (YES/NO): NO